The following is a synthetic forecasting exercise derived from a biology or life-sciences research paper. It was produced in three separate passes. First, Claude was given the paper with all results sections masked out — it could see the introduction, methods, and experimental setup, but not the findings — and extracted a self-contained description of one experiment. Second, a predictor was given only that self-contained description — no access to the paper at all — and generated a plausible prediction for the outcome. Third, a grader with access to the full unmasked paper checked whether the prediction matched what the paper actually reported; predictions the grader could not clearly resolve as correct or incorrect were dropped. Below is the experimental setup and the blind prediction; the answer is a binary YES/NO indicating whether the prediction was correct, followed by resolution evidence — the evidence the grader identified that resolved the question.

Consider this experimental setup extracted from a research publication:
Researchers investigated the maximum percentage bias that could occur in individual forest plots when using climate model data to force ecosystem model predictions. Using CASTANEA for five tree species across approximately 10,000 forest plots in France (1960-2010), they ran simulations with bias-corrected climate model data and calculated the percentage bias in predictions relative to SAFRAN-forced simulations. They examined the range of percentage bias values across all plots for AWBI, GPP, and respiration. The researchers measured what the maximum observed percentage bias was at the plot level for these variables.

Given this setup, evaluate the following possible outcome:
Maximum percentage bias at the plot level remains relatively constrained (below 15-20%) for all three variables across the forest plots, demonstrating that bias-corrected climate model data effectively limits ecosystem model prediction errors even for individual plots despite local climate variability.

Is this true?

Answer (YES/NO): NO